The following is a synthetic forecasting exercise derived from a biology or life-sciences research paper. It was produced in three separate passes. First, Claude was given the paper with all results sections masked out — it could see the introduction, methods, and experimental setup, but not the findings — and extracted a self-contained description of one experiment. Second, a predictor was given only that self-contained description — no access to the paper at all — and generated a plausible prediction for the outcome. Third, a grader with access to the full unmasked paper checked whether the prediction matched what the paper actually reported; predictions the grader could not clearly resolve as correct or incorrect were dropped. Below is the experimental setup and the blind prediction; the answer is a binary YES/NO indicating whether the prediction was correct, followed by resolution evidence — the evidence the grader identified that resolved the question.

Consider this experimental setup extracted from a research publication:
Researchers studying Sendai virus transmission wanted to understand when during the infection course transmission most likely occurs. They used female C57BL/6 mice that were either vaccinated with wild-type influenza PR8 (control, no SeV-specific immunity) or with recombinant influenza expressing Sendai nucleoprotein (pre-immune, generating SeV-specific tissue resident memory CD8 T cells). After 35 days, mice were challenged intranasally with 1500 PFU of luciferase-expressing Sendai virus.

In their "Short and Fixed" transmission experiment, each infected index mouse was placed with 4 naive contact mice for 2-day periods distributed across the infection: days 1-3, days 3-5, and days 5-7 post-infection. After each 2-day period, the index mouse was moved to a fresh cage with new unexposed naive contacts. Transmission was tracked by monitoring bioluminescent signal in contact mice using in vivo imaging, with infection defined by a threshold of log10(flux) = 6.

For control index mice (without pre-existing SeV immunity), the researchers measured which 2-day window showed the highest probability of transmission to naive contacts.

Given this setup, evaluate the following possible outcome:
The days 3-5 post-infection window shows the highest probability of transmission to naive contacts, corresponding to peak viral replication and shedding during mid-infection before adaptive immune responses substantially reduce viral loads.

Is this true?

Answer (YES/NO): YES